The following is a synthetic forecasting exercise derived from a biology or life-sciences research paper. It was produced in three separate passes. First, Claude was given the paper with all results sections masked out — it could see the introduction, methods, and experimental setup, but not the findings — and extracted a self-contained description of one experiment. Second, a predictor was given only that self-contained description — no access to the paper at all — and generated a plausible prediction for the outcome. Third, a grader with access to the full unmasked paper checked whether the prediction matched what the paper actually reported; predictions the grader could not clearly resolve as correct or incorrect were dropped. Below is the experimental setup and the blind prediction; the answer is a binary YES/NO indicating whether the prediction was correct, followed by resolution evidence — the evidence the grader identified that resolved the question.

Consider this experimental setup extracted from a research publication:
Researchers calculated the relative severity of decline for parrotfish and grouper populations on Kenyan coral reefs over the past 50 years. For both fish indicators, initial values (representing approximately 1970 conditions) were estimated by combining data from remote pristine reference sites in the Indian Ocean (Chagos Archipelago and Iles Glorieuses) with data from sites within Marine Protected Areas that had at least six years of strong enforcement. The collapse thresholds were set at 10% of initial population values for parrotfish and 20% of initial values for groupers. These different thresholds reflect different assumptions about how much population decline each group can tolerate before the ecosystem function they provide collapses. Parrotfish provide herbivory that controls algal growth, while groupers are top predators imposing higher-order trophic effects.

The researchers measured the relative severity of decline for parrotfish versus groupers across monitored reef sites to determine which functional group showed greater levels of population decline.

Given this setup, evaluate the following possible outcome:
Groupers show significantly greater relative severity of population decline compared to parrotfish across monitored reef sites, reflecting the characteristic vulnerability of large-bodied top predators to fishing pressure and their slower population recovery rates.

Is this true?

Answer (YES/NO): YES